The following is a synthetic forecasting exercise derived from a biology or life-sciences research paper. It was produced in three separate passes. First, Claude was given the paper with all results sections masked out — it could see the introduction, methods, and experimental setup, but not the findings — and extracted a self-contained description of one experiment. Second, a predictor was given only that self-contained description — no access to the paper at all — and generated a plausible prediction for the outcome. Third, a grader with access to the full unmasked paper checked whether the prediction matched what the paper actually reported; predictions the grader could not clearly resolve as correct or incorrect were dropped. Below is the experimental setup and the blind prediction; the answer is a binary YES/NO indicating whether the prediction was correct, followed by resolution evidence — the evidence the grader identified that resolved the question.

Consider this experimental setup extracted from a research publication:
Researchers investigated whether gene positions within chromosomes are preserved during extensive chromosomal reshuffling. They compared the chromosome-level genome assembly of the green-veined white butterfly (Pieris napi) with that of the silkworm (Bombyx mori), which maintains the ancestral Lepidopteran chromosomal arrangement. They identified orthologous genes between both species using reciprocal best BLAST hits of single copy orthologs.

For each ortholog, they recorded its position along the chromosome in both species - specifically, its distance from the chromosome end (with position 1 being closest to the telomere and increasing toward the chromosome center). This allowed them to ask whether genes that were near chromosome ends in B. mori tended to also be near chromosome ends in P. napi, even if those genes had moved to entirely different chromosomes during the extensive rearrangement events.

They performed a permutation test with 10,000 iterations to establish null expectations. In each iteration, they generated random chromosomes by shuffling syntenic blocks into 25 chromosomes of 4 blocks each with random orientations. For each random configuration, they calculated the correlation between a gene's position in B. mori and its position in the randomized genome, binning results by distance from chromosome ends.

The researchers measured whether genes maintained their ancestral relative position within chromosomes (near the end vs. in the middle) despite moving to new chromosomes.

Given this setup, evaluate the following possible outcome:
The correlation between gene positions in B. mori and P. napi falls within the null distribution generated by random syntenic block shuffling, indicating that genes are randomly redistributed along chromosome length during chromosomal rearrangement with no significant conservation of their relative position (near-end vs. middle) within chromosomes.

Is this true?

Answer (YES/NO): NO